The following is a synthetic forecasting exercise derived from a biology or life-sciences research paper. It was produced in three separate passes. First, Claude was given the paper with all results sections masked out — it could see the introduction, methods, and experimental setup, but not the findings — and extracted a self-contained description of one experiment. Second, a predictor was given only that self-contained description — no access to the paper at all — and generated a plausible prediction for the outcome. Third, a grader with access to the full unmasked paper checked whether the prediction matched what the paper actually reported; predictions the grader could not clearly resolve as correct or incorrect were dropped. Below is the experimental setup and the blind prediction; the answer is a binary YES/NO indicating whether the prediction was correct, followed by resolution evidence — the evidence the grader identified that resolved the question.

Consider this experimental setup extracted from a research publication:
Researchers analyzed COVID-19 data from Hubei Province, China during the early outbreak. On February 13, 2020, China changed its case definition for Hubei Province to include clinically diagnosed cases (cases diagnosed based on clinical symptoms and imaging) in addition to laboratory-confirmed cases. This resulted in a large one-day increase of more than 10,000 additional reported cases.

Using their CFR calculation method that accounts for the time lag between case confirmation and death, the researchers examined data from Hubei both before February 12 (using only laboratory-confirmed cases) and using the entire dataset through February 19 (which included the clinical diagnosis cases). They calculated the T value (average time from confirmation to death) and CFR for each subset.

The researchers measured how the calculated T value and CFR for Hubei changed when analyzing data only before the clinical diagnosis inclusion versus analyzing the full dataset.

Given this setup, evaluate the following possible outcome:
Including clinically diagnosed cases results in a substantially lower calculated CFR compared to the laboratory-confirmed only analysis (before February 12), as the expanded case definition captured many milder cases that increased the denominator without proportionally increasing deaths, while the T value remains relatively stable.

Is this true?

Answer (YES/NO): NO